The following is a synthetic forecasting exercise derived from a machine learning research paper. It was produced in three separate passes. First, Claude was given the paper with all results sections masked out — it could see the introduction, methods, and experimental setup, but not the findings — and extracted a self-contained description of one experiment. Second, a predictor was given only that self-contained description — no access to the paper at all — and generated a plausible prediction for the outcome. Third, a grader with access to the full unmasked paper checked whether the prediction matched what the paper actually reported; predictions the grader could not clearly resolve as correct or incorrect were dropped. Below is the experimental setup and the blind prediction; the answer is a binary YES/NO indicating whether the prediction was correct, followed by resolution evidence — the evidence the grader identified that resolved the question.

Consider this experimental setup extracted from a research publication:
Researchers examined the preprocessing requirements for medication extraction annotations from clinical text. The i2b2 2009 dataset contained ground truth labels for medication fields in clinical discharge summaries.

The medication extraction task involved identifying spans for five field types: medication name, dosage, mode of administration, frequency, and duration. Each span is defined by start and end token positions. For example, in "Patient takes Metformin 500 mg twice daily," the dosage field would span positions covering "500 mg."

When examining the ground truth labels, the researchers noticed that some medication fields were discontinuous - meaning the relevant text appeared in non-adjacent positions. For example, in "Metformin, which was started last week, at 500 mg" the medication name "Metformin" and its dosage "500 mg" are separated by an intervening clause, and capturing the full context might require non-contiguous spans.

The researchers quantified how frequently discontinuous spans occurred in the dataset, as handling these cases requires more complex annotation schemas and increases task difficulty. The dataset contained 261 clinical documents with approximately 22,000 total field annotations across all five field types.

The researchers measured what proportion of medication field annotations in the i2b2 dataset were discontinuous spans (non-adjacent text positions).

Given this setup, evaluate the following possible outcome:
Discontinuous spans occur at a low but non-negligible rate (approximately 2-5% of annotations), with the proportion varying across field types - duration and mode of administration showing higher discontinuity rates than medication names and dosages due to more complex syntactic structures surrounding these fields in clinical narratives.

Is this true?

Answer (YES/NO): NO